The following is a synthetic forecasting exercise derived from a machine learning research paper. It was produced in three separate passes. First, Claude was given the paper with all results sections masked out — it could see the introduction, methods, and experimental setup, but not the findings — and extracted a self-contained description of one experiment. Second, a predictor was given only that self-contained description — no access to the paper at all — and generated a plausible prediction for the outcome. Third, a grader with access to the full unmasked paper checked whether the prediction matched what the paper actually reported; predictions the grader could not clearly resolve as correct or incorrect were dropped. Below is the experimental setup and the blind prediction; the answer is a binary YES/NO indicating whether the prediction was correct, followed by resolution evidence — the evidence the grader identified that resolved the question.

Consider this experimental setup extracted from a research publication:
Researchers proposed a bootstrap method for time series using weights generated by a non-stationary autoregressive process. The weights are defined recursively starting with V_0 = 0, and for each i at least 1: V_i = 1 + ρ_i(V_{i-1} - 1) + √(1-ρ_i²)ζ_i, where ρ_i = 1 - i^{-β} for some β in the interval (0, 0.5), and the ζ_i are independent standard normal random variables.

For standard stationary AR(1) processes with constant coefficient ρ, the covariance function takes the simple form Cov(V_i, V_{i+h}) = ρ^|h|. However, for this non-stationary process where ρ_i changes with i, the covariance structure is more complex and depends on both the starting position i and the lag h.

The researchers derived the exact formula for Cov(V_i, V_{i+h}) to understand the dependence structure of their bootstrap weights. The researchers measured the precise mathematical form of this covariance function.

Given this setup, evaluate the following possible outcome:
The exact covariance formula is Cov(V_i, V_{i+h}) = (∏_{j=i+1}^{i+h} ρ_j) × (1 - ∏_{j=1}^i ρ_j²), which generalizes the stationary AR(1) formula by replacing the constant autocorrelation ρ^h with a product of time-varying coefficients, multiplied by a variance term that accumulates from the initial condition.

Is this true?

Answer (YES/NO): NO